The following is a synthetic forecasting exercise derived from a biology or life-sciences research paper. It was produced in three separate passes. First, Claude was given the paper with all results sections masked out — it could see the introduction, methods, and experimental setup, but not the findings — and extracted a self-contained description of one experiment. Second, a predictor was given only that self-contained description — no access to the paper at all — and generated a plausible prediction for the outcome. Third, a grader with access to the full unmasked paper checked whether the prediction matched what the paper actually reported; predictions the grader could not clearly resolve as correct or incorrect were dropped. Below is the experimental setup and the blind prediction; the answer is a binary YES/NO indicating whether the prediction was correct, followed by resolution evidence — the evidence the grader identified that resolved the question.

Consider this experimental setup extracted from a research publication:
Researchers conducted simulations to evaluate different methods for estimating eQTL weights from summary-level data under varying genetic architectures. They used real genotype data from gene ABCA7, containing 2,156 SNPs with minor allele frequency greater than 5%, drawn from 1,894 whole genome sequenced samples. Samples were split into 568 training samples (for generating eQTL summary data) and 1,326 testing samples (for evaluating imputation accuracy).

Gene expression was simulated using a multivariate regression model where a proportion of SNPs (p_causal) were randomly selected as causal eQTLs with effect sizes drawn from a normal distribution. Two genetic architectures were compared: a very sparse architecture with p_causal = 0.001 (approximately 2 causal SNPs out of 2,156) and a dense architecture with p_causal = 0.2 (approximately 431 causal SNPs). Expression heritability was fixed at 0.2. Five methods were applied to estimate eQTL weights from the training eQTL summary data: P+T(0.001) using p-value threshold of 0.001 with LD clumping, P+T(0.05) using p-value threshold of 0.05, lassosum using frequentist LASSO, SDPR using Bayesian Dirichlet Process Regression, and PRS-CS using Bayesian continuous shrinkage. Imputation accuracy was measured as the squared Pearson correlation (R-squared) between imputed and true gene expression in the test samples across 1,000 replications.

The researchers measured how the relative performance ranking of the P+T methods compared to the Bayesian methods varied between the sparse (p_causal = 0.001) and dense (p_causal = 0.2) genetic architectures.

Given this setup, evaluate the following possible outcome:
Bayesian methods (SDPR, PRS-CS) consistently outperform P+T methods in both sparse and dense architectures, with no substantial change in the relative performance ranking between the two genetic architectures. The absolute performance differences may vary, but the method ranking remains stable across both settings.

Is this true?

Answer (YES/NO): NO